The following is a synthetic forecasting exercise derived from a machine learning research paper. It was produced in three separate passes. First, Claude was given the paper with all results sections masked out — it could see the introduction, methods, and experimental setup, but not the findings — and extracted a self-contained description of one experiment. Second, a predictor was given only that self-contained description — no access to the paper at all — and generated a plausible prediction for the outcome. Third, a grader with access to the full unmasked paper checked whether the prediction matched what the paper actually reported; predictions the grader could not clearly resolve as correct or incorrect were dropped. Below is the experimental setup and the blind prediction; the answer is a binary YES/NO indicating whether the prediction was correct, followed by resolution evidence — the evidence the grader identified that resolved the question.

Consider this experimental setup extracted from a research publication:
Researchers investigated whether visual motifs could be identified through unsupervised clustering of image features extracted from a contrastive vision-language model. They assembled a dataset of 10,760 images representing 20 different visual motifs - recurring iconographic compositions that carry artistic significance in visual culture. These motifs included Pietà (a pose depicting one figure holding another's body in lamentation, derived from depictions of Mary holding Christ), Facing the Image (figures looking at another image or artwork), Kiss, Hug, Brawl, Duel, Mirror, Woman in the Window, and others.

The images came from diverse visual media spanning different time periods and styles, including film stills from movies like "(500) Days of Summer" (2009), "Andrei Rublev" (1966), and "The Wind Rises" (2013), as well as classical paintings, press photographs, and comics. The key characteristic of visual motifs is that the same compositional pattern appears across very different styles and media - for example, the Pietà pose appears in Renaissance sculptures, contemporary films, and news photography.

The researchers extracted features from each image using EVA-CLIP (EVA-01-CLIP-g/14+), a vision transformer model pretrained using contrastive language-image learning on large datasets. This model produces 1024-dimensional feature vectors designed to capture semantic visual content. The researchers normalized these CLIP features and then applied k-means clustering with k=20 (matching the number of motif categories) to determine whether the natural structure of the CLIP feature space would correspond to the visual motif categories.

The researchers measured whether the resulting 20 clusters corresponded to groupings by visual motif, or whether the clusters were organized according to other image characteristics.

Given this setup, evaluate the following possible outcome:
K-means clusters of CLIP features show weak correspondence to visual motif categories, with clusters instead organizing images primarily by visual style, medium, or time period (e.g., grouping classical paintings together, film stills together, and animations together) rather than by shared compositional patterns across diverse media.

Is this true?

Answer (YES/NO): YES